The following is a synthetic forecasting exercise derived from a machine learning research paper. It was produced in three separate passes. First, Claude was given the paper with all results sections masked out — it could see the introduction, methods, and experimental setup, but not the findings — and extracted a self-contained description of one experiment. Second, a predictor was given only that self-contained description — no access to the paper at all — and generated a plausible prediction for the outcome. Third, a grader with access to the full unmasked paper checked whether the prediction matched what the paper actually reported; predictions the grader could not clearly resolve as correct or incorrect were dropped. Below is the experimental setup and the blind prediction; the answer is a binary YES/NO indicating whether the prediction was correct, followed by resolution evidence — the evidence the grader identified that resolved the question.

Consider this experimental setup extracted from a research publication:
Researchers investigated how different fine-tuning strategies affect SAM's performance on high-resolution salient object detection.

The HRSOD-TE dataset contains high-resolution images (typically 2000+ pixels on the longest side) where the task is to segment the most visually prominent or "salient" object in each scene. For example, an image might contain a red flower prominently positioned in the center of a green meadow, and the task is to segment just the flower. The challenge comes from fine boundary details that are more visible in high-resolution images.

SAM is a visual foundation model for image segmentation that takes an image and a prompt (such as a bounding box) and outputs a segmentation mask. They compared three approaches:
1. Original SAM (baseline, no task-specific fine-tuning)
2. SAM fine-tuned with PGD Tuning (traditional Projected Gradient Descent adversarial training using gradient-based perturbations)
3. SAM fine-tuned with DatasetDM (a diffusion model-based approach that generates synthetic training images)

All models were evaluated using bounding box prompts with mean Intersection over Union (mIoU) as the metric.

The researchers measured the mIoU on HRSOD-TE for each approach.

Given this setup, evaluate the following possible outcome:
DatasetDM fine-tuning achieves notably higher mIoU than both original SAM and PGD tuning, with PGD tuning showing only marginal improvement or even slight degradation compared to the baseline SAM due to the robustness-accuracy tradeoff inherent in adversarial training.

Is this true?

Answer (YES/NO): NO